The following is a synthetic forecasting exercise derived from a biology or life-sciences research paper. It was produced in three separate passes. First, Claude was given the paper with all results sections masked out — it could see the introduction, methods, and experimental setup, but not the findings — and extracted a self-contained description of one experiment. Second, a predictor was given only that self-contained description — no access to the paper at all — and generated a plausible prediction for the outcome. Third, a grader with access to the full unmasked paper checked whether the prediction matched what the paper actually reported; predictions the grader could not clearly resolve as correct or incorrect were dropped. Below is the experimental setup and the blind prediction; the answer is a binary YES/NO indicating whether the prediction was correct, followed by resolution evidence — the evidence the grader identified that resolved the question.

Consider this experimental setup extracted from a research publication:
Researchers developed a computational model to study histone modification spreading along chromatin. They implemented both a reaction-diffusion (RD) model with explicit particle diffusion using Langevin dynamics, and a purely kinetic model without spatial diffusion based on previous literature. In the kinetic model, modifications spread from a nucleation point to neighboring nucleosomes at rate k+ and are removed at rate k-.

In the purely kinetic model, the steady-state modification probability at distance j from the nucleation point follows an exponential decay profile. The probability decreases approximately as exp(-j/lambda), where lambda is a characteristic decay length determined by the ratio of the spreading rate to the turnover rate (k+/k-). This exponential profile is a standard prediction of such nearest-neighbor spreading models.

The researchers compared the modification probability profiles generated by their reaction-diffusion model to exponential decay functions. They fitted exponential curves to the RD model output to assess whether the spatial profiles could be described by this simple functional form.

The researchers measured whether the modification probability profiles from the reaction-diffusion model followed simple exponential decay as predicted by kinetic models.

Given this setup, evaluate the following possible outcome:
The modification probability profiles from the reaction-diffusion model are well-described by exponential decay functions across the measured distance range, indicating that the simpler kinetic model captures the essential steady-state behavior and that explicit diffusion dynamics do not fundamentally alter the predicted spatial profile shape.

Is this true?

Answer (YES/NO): NO